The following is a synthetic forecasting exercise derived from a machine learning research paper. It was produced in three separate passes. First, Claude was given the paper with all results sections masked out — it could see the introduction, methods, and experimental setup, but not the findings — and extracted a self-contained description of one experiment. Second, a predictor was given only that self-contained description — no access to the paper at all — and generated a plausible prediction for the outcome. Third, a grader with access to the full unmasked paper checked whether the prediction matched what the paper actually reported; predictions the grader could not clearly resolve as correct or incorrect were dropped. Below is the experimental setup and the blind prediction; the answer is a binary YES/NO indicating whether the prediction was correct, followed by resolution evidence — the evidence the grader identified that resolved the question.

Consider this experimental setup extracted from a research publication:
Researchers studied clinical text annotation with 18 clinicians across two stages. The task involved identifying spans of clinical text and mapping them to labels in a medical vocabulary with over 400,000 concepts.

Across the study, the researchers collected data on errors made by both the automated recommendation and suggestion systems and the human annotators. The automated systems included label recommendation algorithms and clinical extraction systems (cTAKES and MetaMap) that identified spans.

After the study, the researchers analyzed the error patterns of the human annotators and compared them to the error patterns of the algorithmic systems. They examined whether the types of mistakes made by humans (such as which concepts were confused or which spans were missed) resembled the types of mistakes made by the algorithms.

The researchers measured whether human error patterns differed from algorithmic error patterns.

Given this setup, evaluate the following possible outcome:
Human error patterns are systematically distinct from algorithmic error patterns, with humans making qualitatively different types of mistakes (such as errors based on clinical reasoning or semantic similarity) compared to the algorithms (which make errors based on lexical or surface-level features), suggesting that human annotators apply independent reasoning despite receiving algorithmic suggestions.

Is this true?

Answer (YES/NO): NO